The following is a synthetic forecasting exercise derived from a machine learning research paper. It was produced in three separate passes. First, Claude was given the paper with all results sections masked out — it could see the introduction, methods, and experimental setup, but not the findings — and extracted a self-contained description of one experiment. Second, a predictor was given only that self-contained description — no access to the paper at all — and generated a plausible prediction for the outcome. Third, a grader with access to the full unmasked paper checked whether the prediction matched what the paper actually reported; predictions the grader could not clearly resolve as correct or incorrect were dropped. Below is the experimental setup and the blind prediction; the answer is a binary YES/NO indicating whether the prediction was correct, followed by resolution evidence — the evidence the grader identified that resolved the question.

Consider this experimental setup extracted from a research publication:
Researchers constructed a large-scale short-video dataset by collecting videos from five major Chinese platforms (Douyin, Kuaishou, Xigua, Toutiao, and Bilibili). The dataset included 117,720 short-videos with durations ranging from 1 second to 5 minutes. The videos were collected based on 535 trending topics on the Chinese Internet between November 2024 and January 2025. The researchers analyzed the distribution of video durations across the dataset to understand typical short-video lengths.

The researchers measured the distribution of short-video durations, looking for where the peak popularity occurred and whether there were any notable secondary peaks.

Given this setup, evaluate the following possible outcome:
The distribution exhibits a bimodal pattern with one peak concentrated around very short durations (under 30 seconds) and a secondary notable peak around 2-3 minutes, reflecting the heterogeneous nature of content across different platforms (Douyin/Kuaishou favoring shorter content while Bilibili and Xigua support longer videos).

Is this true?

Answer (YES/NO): NO